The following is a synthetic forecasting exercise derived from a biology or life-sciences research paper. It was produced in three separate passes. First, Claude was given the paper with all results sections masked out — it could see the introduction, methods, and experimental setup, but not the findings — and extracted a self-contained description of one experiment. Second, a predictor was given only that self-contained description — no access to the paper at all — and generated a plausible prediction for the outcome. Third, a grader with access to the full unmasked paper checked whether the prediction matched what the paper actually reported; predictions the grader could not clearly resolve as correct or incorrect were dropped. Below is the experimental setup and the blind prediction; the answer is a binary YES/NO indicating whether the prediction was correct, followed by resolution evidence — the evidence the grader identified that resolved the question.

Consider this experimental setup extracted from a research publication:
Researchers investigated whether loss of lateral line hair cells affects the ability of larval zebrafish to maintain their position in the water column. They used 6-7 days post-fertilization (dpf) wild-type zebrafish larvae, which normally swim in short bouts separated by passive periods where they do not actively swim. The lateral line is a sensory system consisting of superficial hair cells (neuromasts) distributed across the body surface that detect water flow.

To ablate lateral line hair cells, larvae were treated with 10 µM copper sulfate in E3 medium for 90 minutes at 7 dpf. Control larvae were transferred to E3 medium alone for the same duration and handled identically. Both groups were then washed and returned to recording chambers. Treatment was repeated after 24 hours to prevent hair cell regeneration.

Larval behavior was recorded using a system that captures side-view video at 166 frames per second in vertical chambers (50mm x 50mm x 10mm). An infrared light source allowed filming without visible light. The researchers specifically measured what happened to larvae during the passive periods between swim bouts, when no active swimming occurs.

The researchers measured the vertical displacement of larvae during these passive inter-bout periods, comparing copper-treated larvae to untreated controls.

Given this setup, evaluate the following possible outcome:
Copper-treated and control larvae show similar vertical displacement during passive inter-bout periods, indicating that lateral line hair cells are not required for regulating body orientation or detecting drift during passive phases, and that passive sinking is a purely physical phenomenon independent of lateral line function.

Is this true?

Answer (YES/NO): NO